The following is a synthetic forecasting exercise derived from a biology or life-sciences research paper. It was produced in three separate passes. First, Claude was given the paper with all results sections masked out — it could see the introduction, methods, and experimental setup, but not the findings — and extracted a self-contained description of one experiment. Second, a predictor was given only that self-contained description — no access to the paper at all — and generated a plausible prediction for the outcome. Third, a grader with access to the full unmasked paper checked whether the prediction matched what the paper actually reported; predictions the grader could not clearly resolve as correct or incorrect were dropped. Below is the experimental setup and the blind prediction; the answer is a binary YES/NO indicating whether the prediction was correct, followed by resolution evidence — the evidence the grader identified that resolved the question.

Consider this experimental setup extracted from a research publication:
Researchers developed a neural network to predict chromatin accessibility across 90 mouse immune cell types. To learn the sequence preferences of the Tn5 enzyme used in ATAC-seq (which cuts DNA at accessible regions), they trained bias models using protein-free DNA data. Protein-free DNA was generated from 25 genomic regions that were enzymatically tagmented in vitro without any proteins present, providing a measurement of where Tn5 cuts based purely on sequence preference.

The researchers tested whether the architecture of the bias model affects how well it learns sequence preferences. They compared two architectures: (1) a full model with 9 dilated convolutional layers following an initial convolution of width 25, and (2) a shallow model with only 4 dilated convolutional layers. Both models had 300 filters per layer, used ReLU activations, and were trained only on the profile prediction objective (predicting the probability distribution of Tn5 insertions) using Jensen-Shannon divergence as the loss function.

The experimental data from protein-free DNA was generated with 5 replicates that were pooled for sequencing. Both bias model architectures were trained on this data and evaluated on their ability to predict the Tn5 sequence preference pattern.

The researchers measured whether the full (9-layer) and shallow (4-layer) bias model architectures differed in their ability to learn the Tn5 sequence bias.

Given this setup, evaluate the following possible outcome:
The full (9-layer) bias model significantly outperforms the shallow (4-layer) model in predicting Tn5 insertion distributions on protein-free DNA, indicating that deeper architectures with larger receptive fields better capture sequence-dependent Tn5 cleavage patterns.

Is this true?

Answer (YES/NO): NO